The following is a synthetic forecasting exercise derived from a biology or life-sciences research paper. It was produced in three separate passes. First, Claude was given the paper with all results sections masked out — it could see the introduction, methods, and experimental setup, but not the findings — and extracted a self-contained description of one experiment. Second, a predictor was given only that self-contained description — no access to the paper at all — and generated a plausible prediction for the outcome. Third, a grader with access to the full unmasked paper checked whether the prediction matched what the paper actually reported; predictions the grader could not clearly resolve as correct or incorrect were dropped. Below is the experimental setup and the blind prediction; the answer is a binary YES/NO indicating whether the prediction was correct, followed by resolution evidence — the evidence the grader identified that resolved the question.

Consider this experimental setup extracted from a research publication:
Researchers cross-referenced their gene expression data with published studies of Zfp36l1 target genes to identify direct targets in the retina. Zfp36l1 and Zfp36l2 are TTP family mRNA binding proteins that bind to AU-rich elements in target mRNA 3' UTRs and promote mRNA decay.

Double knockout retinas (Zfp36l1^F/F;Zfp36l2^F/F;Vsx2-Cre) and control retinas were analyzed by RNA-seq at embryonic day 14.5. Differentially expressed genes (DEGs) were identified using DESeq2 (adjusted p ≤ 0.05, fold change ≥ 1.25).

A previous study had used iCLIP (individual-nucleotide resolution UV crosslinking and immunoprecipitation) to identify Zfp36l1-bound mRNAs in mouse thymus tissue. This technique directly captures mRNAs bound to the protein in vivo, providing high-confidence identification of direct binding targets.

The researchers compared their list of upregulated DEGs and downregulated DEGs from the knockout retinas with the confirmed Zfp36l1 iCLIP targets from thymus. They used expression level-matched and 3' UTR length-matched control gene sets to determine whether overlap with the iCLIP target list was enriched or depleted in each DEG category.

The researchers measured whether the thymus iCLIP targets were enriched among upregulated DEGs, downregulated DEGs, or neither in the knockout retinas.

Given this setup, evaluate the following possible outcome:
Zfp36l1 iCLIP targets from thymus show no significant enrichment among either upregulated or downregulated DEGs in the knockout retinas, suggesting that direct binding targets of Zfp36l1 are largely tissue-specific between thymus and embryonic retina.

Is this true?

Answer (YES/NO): NO